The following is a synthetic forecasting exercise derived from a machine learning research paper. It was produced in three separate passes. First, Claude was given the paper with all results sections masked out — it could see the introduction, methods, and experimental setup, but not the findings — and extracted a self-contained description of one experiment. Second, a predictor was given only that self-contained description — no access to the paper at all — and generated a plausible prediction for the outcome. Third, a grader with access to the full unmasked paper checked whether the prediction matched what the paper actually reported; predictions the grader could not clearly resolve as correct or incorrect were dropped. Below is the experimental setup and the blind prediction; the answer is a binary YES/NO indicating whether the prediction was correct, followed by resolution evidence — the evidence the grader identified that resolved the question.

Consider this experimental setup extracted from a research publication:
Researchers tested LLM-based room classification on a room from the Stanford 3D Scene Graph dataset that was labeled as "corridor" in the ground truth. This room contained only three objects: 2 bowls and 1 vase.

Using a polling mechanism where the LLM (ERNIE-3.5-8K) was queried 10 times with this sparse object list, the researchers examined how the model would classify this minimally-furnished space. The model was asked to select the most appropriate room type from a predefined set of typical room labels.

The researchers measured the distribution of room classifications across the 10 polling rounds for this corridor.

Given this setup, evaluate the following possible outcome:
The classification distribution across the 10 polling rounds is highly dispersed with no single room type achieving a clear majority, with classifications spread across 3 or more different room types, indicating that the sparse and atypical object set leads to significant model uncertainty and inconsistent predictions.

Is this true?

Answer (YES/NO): NO